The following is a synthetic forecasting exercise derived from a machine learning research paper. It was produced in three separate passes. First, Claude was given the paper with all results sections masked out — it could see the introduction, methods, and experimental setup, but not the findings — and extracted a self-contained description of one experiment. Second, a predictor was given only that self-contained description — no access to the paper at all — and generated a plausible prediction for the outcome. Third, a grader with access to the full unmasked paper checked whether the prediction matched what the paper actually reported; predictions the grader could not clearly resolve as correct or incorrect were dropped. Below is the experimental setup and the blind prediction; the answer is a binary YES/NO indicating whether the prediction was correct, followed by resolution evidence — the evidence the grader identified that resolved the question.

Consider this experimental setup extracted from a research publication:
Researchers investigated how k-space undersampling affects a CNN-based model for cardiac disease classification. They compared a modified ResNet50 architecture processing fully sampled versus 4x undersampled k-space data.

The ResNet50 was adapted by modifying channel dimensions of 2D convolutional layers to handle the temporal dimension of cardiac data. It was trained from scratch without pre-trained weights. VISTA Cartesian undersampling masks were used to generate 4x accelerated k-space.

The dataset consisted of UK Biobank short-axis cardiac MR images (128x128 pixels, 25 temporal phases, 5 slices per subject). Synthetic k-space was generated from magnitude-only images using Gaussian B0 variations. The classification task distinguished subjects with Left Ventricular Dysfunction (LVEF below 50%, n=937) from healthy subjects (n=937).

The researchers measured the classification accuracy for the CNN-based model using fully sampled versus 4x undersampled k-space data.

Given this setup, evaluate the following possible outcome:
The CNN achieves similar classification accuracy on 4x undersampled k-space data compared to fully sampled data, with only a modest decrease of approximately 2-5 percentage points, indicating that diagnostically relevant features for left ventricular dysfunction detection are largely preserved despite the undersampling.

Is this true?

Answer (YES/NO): NO